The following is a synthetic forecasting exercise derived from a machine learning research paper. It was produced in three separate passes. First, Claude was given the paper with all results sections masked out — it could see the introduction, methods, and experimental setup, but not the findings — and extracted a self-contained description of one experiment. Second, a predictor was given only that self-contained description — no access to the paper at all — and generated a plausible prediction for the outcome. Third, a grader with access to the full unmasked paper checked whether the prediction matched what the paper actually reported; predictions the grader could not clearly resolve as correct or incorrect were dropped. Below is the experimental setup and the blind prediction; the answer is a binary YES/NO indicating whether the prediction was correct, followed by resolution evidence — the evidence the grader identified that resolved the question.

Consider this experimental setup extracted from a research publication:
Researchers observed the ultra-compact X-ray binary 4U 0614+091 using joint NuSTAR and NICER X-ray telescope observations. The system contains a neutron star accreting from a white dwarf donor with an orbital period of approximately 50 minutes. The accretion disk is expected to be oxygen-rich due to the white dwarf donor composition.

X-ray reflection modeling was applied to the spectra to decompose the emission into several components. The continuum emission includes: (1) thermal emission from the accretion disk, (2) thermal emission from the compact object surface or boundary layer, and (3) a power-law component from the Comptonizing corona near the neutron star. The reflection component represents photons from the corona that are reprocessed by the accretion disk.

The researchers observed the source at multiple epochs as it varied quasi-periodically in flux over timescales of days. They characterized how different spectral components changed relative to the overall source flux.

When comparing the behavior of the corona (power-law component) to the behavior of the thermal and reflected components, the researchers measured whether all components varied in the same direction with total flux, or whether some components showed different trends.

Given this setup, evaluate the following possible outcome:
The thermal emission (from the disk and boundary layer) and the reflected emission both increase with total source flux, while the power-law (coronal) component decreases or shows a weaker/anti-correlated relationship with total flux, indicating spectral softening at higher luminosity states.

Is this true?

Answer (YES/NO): YES